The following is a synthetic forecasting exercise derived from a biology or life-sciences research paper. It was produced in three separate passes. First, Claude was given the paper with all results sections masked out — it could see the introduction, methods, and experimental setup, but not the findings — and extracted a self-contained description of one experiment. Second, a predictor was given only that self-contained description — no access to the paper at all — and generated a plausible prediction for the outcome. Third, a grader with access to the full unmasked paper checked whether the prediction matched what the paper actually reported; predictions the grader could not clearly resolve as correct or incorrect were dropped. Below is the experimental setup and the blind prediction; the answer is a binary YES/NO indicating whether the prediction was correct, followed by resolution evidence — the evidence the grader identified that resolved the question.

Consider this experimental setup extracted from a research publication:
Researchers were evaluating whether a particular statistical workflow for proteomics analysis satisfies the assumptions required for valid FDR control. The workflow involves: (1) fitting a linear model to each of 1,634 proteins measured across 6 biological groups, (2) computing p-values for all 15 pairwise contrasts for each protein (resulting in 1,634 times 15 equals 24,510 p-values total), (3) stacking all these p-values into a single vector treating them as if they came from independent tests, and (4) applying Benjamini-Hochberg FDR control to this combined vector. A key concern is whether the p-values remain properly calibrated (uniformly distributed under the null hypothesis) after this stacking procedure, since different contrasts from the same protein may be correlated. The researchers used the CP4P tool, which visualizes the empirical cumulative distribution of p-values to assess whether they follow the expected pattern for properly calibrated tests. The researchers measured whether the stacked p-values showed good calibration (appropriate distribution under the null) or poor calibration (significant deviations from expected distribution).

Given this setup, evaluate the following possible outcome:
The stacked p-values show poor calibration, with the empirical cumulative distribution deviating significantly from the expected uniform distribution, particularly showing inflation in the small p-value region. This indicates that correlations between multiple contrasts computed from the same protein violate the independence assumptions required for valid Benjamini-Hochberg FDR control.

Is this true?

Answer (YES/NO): NO